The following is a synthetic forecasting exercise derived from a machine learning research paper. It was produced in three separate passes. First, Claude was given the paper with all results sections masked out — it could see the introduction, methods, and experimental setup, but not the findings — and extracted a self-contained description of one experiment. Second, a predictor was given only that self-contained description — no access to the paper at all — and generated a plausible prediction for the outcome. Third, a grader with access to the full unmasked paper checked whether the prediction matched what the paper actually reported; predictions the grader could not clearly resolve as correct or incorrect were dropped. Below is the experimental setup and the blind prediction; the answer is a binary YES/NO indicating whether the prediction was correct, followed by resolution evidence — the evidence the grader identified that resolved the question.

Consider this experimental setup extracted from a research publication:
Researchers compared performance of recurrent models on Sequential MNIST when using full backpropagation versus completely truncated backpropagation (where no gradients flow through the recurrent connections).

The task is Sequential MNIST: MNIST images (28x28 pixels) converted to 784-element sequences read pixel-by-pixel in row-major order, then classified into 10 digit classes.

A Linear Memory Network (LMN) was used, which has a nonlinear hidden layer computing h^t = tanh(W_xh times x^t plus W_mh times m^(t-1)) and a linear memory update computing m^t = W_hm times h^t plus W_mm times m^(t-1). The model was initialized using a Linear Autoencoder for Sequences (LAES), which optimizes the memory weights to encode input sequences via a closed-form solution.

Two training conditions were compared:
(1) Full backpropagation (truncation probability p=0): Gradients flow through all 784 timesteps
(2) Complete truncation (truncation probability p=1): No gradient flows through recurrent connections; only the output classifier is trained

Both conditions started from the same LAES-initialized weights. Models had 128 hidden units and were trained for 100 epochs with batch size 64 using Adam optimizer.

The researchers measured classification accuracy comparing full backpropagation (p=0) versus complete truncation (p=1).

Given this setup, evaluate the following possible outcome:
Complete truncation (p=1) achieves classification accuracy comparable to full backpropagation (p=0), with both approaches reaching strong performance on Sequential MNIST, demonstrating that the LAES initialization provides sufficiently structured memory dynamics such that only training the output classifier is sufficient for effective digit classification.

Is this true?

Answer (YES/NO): YES